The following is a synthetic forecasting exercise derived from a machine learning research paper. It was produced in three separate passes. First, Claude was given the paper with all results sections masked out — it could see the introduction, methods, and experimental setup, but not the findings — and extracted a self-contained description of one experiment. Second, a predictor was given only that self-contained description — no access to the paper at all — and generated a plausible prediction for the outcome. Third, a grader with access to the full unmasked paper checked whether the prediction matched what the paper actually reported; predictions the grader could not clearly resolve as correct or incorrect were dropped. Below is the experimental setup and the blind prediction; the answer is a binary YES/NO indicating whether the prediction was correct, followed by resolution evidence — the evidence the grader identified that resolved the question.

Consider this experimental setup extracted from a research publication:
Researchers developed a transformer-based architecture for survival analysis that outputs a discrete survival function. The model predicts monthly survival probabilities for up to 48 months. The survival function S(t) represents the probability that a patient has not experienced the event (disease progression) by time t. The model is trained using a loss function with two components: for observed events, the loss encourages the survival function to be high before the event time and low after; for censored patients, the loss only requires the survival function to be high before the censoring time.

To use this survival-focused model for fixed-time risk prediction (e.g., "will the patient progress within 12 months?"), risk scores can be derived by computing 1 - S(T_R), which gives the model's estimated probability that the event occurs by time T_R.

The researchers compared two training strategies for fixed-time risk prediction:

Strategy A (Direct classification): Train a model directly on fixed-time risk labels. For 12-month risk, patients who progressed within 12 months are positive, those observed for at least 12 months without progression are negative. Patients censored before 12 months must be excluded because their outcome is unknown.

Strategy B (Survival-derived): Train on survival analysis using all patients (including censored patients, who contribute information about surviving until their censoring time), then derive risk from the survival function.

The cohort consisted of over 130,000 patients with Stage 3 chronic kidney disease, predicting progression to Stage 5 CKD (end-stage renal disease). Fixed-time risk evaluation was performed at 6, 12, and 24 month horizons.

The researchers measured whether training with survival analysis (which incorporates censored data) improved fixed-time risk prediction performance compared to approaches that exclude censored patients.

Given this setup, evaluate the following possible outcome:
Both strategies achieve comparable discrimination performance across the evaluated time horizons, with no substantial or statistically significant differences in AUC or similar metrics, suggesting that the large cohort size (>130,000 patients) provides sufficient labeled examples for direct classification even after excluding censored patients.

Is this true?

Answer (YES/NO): NO